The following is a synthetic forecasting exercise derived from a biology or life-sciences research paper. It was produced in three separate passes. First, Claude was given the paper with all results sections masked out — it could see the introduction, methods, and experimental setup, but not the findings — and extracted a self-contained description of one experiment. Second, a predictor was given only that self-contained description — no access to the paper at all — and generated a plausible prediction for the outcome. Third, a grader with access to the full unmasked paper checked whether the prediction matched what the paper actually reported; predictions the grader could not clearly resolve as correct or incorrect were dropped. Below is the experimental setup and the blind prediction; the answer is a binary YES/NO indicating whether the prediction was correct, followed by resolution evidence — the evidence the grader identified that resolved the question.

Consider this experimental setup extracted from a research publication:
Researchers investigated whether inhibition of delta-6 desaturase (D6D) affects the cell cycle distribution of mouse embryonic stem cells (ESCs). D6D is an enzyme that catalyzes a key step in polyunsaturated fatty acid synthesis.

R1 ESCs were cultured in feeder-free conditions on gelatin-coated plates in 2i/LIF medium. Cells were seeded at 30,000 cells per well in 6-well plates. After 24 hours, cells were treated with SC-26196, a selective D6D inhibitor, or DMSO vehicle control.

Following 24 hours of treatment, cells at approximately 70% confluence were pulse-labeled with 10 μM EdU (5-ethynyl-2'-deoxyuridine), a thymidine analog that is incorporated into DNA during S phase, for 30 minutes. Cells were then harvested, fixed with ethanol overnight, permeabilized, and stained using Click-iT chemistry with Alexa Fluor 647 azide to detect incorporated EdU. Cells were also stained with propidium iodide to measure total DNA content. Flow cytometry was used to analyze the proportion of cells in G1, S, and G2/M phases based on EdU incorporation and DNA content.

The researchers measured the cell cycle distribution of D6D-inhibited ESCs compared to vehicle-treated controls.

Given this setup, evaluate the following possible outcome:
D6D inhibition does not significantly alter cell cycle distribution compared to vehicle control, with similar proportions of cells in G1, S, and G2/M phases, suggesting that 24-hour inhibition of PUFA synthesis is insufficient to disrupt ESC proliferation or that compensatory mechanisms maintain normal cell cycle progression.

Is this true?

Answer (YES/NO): YES